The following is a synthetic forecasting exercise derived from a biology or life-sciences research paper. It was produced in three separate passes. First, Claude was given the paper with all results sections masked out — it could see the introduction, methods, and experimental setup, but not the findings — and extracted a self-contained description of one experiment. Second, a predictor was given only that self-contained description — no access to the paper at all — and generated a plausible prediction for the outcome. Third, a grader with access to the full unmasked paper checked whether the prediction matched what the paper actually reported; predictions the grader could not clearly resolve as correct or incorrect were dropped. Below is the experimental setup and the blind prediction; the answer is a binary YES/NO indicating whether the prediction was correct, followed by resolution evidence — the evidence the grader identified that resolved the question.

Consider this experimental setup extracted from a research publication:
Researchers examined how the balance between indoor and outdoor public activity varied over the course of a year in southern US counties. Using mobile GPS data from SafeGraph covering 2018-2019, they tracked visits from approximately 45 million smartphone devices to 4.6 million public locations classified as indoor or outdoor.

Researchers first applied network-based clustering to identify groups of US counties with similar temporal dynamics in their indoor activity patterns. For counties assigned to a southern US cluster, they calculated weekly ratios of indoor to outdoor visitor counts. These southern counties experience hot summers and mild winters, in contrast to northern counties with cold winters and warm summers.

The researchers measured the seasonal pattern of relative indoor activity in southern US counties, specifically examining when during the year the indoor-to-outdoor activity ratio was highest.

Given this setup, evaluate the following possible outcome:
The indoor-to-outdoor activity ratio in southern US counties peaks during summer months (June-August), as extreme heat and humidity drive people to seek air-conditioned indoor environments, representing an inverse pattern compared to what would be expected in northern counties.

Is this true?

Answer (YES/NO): NO